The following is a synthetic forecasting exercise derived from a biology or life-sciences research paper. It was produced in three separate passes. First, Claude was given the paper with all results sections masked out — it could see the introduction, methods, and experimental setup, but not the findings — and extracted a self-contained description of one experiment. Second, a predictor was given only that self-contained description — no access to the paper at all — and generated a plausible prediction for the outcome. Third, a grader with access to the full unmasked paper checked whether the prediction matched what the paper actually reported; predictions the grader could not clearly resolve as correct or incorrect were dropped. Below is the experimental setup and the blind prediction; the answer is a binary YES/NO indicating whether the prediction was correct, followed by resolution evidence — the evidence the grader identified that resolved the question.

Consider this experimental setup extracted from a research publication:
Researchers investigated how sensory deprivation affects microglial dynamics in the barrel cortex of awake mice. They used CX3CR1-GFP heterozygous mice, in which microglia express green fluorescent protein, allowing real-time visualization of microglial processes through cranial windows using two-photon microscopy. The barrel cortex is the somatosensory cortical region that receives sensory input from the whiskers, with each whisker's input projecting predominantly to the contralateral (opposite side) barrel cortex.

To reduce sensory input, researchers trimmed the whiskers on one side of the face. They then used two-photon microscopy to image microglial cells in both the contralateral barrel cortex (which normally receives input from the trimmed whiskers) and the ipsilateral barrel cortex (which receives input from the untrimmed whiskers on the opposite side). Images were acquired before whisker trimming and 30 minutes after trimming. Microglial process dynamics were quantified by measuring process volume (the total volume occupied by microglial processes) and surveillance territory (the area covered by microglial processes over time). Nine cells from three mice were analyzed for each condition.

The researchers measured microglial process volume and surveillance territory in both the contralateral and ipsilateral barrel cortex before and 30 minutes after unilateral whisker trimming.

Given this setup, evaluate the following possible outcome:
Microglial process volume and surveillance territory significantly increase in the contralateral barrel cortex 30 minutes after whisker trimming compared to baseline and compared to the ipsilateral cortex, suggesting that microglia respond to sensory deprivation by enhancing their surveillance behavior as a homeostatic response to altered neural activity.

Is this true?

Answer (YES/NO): YES